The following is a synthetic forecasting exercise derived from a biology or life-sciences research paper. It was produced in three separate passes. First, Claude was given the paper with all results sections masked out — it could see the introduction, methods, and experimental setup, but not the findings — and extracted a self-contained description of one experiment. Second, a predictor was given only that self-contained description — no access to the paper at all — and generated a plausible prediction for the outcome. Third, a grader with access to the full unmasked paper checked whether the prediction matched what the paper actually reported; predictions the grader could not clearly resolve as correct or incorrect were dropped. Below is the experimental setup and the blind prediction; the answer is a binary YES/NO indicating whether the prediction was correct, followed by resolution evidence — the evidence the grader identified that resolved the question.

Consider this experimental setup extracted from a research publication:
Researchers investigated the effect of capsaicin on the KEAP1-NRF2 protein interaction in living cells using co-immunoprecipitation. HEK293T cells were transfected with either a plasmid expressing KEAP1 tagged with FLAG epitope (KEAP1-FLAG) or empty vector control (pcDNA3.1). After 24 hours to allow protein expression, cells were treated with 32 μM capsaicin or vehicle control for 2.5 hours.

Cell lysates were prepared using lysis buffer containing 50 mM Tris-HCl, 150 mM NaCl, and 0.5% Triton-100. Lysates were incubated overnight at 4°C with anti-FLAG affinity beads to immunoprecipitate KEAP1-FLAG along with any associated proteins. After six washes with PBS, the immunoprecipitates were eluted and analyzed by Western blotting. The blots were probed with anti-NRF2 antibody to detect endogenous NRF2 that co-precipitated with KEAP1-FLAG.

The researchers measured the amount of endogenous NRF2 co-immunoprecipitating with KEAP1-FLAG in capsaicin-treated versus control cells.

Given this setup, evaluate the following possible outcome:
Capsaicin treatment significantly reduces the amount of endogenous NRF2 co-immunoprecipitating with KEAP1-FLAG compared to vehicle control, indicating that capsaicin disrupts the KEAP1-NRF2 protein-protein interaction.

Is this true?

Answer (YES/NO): YES